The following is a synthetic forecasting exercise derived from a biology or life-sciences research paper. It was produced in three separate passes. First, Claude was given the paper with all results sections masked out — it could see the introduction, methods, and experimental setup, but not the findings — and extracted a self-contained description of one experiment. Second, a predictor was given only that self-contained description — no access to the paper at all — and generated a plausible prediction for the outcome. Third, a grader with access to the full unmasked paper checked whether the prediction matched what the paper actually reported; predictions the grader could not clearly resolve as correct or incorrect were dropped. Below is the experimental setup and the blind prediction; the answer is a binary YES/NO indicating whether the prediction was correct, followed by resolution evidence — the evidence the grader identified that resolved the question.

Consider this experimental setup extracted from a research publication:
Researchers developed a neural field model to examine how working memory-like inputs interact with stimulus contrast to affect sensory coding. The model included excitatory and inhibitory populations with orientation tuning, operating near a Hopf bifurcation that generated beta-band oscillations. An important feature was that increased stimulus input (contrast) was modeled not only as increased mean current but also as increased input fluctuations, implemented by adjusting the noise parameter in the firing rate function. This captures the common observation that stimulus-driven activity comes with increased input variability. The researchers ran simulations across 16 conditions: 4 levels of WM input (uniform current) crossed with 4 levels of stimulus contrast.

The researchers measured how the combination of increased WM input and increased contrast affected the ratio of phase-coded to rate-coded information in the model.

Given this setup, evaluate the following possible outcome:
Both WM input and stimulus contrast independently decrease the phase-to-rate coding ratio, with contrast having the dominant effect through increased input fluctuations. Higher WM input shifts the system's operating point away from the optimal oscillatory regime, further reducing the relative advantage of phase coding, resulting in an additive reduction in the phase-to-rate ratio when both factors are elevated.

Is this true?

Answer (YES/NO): NO